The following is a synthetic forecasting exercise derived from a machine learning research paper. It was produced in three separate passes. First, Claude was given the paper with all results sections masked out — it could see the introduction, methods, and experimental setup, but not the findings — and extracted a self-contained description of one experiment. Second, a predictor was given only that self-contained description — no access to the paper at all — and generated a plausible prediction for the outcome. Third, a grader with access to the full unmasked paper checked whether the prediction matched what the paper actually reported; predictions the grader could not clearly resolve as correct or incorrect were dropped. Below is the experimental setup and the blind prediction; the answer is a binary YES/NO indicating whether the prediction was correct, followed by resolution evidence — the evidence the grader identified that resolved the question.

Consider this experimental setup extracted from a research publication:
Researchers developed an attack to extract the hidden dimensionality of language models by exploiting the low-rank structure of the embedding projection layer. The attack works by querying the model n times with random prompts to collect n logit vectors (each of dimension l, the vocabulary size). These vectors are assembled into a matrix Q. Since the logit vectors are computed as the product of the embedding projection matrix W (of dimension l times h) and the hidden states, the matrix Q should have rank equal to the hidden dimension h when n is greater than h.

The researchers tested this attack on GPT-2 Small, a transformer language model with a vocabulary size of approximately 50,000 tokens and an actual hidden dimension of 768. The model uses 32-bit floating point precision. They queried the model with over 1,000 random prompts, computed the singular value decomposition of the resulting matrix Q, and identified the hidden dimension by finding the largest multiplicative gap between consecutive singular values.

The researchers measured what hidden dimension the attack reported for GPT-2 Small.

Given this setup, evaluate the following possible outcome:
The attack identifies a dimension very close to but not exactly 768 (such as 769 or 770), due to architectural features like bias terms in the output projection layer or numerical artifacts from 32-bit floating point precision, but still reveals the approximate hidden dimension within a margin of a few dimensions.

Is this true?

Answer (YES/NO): NO